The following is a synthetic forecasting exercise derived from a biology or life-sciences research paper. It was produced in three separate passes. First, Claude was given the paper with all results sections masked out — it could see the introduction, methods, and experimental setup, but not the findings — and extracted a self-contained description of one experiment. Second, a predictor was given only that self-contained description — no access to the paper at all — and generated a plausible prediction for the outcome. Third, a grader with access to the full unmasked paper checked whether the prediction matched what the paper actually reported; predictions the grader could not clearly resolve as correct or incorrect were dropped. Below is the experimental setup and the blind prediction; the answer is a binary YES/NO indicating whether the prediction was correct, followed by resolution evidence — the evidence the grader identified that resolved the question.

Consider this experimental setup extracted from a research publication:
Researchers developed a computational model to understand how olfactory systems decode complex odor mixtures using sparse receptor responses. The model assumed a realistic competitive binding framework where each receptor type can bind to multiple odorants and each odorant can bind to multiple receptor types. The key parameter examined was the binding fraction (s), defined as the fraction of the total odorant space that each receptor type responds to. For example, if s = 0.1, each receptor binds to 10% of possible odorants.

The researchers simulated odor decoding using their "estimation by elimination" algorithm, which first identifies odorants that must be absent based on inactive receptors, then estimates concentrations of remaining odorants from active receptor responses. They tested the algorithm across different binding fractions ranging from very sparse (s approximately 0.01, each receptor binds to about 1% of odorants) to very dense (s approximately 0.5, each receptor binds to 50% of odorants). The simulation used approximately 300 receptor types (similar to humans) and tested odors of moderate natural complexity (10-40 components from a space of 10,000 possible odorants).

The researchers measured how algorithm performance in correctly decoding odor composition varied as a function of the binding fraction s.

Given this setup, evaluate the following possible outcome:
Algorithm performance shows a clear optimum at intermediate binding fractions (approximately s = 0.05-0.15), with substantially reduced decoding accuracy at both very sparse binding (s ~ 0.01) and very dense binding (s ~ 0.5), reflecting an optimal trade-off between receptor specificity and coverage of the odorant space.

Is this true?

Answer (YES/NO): NO